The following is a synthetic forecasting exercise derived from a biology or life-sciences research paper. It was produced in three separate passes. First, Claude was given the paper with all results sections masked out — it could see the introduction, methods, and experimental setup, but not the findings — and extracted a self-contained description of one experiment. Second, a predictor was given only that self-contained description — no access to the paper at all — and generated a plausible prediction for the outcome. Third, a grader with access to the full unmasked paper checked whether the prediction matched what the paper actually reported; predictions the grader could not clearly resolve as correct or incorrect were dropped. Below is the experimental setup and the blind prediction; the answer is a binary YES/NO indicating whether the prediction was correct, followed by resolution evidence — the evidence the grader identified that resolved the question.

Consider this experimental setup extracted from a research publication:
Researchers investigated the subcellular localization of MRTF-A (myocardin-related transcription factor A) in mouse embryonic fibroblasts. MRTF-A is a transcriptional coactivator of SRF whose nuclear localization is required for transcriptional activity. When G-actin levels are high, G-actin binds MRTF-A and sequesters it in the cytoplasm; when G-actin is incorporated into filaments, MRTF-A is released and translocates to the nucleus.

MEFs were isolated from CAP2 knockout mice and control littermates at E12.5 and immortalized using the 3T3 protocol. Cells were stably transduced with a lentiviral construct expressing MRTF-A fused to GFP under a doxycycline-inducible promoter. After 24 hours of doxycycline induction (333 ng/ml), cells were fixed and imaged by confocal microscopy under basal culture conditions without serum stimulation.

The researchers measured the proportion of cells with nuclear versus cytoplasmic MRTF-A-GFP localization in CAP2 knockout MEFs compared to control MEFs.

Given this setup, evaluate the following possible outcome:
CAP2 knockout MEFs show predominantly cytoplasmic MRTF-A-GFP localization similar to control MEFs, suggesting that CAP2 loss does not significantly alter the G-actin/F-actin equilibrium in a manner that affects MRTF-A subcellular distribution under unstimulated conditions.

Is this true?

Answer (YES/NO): NO